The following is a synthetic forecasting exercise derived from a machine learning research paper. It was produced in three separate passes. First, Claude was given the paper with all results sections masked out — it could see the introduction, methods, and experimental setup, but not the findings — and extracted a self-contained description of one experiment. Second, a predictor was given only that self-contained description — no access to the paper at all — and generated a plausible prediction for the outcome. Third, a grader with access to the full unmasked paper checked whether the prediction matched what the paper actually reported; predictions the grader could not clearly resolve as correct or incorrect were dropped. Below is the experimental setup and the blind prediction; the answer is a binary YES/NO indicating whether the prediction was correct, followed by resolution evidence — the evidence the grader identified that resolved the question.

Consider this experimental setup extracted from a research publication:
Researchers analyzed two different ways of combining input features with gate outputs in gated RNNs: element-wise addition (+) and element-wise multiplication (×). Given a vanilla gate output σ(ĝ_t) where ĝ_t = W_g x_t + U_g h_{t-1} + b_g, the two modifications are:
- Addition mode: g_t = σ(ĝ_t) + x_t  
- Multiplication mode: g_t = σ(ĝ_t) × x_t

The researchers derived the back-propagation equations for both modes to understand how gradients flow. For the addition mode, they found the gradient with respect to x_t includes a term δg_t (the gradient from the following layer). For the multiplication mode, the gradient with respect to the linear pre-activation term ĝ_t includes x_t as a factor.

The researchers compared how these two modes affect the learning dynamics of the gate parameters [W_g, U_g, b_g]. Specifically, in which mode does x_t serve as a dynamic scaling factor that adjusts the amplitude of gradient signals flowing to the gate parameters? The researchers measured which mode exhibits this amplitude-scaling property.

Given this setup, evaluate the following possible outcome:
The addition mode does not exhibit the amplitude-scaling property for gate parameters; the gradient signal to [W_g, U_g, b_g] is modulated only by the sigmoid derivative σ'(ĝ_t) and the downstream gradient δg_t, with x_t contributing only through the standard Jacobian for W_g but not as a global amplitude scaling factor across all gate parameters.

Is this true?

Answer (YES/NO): YES